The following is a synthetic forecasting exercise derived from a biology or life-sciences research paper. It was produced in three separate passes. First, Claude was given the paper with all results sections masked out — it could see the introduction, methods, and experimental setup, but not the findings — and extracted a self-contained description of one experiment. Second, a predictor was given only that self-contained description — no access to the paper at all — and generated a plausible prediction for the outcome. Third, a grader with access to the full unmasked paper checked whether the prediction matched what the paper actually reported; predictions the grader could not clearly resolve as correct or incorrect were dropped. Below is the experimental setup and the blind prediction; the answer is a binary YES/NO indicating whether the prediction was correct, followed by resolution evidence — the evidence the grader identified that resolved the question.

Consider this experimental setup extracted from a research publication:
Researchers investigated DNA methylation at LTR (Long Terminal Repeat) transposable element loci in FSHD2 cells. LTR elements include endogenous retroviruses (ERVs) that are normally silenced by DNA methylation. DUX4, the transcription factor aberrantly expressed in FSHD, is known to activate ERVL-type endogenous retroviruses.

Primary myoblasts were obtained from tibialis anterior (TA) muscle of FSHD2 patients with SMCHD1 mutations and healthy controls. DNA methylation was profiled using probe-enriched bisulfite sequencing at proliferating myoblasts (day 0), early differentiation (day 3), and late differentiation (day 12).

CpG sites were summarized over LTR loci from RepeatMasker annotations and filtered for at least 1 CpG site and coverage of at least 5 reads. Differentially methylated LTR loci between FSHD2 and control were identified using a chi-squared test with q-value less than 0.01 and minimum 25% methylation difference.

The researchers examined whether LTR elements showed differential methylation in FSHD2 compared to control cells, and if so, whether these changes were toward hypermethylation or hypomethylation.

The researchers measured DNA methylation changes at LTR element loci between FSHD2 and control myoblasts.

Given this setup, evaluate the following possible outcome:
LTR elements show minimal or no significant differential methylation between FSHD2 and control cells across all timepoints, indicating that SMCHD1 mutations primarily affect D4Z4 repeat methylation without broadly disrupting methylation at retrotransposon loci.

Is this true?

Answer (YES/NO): NO